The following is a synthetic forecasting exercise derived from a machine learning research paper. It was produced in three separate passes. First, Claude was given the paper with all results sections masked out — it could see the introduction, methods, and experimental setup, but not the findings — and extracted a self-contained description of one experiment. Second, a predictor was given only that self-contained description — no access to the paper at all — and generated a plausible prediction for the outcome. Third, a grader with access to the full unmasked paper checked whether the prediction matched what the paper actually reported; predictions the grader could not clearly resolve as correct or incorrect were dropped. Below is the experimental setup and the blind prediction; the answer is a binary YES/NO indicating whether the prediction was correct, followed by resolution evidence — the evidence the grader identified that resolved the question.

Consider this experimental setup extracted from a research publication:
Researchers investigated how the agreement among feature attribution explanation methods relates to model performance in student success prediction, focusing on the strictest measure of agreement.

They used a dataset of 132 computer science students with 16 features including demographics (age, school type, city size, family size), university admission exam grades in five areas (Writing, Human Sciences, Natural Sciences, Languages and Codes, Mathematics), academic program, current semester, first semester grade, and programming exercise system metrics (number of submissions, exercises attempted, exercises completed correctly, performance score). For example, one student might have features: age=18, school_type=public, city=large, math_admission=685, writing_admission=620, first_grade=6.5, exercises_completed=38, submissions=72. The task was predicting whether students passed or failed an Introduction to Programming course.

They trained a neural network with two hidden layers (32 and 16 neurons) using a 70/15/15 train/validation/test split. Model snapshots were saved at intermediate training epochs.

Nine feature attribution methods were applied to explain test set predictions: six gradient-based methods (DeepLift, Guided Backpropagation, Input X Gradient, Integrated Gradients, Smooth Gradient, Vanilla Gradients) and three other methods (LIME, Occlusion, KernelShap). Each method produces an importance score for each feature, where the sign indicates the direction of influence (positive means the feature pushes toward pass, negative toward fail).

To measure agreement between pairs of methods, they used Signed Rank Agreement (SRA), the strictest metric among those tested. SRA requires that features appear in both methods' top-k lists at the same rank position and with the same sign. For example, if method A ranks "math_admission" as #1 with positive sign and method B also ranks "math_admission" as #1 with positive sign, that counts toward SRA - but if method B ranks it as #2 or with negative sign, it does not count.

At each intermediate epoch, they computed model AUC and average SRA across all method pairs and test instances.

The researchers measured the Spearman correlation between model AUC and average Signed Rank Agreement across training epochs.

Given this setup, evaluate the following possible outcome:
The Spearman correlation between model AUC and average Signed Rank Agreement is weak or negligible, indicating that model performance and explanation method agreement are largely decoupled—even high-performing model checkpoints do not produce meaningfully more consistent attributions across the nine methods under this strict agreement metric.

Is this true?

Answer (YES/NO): NO